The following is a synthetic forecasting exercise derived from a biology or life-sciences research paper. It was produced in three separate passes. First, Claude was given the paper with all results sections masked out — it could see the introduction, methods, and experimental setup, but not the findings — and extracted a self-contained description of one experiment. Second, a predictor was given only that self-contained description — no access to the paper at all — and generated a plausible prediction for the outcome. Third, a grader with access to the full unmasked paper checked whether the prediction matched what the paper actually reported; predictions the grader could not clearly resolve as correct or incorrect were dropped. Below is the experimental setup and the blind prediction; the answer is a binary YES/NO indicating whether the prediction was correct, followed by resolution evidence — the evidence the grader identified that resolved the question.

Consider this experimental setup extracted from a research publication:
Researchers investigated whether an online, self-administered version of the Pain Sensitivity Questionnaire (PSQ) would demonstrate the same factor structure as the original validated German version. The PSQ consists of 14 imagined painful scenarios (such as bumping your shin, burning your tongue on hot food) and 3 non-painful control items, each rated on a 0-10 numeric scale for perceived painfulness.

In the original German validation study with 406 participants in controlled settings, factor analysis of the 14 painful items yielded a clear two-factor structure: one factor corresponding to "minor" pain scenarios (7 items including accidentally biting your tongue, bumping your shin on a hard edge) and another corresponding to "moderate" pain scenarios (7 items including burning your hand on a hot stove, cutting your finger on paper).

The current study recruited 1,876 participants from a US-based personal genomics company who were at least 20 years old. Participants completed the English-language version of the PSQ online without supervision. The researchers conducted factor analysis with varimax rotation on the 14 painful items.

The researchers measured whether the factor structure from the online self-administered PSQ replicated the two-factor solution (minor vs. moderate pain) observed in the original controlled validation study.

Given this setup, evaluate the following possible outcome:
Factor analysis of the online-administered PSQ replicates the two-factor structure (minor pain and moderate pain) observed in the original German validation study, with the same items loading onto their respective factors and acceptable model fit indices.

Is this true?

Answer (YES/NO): NO